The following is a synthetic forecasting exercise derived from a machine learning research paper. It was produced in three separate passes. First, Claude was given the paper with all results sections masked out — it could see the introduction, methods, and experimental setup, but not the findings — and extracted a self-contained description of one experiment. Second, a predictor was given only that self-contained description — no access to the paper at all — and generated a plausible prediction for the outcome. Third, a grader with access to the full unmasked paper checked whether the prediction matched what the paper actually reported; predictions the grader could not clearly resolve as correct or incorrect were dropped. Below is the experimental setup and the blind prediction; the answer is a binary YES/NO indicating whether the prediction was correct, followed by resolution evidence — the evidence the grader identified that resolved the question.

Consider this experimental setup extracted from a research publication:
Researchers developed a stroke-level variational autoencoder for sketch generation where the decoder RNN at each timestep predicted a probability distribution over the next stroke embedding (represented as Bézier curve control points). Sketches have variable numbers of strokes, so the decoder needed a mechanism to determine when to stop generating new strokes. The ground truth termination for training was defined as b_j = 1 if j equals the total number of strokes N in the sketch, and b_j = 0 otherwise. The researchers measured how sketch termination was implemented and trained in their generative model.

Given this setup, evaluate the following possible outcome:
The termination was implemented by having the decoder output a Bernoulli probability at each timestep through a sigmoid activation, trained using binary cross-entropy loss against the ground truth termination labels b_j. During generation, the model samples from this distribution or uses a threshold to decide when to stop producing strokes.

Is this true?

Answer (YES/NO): NO